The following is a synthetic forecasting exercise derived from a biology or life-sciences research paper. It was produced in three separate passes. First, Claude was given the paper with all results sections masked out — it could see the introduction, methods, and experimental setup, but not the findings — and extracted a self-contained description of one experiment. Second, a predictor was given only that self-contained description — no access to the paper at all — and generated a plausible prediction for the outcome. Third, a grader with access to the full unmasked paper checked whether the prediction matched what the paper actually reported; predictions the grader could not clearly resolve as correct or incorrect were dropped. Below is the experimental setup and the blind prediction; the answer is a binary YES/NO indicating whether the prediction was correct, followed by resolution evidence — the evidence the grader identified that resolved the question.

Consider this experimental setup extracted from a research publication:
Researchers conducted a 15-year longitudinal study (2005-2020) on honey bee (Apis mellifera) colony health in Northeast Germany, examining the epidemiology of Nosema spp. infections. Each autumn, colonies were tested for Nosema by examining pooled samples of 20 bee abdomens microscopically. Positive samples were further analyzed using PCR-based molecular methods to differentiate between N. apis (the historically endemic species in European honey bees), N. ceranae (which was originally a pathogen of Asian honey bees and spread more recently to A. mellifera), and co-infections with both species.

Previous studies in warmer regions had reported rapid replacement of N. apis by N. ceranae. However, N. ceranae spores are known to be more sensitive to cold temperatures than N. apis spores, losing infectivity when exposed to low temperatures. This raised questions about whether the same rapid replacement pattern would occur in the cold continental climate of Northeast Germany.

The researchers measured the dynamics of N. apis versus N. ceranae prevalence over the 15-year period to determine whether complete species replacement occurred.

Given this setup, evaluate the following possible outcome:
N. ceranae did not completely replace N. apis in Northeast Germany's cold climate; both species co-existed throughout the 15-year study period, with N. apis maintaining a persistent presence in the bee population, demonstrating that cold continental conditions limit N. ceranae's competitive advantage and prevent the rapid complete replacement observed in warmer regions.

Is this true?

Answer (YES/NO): YES